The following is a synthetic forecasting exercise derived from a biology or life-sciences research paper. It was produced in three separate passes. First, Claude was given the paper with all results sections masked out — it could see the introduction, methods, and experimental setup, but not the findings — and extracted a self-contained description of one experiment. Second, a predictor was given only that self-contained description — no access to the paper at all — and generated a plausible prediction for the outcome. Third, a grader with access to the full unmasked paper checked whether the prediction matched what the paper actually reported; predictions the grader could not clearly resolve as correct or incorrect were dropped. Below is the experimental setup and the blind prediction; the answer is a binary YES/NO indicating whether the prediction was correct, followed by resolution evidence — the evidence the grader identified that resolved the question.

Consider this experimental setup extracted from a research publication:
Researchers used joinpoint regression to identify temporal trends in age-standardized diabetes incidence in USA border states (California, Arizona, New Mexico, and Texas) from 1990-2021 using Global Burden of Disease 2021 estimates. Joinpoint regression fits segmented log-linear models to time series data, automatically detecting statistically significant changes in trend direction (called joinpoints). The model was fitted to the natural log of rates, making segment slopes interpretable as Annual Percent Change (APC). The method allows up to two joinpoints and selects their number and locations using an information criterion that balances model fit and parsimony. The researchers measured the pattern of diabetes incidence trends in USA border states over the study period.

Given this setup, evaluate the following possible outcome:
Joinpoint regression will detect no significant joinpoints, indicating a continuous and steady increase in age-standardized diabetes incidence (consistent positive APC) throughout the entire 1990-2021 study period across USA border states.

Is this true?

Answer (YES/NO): NO